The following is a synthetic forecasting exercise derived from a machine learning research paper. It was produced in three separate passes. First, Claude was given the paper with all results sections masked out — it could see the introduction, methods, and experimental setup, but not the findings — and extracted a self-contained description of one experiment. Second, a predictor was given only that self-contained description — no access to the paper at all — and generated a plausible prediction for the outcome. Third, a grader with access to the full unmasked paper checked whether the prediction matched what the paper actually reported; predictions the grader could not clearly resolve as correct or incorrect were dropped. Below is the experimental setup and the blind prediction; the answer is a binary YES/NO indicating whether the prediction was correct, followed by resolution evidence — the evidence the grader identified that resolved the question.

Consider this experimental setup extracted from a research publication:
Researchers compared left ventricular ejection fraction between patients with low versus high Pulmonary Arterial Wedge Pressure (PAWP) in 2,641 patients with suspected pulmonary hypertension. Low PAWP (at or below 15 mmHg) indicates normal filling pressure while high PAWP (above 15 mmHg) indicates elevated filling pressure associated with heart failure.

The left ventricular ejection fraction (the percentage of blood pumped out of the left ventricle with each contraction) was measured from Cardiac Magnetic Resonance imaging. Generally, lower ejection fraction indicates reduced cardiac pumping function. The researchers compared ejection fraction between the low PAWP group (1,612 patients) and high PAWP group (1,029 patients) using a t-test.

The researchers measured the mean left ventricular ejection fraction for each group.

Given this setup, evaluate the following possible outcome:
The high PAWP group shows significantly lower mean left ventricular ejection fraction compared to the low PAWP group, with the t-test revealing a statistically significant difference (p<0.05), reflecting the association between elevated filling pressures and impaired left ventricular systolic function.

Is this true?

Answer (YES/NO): NO